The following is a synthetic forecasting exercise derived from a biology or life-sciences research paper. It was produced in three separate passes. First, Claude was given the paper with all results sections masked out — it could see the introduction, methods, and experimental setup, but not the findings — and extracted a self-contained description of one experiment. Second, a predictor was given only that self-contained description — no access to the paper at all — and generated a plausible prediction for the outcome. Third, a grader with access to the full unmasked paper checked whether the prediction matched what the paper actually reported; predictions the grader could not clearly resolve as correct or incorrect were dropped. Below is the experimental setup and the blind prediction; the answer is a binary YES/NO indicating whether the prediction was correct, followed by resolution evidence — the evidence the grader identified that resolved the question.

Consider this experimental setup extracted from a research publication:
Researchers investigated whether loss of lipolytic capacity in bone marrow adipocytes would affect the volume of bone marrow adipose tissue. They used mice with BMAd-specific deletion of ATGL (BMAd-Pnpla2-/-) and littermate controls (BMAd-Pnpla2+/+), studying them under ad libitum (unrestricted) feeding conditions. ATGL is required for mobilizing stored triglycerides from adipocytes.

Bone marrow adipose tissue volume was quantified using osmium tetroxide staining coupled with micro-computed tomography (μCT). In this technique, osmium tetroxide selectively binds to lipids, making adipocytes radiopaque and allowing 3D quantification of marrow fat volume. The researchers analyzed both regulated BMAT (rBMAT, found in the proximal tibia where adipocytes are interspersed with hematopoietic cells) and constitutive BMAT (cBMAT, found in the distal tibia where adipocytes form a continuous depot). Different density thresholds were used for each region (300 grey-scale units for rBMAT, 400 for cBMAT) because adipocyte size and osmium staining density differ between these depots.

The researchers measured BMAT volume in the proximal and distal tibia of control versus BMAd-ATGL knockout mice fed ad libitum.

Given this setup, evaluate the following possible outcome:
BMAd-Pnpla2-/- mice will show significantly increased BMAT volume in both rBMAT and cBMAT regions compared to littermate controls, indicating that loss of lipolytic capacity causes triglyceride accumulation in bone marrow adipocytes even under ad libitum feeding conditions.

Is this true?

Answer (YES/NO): NO